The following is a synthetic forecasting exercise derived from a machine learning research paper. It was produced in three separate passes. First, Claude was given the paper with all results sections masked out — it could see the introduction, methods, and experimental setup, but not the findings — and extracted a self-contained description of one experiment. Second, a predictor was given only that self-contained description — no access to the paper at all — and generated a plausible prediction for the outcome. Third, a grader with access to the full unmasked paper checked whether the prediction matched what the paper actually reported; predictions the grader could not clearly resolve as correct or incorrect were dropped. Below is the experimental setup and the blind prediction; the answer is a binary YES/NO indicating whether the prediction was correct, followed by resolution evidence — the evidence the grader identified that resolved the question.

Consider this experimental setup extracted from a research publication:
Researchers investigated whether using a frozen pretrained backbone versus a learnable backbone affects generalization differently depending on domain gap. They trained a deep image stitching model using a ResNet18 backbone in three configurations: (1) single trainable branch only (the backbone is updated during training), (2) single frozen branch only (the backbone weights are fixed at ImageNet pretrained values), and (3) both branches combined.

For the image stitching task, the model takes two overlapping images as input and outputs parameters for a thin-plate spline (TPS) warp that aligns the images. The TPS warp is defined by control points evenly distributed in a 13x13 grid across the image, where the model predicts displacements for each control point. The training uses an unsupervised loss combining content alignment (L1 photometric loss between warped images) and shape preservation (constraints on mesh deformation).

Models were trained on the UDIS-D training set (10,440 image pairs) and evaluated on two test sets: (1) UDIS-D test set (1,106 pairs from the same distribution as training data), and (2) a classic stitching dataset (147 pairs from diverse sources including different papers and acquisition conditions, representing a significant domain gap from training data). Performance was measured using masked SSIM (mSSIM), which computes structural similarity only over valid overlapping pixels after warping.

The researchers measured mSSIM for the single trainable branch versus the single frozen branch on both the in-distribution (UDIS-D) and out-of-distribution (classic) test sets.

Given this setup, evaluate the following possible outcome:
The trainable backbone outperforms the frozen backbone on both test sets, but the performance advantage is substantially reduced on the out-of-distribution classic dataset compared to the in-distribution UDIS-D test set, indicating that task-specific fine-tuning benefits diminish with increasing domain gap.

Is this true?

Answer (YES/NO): NO